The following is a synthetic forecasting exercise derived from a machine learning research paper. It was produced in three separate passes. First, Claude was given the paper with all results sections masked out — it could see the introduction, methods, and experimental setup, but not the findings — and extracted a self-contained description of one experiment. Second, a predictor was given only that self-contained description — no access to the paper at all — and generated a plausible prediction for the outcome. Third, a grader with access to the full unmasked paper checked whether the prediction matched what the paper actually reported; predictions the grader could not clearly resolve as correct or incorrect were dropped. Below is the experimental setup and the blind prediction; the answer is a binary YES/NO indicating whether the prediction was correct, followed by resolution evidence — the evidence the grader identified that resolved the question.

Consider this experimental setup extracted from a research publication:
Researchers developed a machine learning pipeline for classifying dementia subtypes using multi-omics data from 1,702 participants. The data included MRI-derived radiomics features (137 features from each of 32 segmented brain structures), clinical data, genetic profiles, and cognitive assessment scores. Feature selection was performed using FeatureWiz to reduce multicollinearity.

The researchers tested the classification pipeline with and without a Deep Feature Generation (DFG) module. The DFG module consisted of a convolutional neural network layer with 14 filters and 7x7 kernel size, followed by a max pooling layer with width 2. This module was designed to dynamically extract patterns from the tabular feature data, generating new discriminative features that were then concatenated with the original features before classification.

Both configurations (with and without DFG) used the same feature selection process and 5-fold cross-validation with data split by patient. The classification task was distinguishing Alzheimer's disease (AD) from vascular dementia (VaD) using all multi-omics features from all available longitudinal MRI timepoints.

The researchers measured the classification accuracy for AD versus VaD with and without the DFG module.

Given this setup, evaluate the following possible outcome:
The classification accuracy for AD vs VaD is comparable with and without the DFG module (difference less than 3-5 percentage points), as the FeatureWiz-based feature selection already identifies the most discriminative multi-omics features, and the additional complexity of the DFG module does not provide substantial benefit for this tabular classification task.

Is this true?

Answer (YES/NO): NO